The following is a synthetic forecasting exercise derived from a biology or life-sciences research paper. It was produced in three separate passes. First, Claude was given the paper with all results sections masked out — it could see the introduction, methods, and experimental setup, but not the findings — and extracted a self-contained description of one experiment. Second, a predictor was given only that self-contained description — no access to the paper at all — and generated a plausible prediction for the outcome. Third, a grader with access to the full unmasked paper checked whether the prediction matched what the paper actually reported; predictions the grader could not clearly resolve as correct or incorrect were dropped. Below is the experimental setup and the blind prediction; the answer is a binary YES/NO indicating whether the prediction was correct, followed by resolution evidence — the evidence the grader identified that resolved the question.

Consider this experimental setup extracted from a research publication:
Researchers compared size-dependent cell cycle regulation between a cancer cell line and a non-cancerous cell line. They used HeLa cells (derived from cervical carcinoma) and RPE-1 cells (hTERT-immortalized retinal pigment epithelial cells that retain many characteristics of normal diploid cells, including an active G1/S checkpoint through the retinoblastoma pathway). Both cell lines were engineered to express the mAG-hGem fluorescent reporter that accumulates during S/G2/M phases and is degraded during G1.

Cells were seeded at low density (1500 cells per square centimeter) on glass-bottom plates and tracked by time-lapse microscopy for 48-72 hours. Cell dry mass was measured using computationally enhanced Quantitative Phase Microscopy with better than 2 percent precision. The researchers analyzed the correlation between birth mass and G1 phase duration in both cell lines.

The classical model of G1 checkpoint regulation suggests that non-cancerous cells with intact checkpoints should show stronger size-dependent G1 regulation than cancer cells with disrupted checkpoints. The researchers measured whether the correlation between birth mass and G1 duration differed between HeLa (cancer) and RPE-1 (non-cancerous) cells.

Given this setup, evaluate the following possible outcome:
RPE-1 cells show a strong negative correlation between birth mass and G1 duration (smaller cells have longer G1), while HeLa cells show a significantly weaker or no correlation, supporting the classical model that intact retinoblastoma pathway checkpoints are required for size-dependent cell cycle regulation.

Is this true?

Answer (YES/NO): NO